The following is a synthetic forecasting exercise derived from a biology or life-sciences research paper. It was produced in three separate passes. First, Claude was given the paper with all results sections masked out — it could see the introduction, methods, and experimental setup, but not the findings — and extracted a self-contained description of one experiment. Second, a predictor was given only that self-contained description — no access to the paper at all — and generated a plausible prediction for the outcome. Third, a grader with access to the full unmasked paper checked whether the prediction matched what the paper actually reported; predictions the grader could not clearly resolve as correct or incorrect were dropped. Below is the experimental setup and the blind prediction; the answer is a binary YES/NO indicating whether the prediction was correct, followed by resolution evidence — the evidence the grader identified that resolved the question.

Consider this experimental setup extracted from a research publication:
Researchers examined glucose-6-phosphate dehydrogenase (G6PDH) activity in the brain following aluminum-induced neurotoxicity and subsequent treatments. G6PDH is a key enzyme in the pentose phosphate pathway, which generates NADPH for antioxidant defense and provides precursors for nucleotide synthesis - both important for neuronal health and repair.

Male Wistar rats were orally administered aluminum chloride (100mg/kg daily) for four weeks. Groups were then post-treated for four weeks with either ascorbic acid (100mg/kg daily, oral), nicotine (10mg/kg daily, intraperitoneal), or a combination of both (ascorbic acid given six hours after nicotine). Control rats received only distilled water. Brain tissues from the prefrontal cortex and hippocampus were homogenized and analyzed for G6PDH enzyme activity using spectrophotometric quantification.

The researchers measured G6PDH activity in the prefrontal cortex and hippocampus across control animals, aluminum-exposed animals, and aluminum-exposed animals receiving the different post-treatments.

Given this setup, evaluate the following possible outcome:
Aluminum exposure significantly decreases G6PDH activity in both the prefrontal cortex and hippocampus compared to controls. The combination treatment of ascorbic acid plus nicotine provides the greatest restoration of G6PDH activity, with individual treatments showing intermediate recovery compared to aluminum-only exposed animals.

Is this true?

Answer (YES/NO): NO